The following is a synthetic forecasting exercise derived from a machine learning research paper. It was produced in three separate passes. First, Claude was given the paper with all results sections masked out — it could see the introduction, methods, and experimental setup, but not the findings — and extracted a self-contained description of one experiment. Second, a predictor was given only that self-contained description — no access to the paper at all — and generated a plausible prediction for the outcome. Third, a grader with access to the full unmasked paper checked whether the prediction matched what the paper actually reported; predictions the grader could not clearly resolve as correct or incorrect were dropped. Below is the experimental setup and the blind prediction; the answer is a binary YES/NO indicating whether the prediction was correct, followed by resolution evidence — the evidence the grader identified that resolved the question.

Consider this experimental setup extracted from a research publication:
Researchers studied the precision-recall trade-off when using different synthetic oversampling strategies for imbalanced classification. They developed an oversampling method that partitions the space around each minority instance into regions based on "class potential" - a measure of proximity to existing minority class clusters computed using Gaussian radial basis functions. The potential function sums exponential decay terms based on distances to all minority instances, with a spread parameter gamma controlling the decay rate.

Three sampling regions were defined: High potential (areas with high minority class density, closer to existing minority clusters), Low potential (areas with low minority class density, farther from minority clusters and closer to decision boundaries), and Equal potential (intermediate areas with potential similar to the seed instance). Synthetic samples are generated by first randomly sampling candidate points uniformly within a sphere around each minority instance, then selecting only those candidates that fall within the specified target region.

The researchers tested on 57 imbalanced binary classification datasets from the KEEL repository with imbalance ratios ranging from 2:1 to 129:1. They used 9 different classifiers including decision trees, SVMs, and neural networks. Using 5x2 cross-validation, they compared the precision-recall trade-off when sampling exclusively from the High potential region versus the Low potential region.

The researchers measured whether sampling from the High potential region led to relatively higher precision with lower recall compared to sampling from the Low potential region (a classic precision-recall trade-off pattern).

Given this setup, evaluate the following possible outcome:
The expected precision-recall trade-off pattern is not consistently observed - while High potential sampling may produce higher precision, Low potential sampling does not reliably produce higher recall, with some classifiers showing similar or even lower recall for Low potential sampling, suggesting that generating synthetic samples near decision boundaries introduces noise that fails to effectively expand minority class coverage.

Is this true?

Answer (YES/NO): NO